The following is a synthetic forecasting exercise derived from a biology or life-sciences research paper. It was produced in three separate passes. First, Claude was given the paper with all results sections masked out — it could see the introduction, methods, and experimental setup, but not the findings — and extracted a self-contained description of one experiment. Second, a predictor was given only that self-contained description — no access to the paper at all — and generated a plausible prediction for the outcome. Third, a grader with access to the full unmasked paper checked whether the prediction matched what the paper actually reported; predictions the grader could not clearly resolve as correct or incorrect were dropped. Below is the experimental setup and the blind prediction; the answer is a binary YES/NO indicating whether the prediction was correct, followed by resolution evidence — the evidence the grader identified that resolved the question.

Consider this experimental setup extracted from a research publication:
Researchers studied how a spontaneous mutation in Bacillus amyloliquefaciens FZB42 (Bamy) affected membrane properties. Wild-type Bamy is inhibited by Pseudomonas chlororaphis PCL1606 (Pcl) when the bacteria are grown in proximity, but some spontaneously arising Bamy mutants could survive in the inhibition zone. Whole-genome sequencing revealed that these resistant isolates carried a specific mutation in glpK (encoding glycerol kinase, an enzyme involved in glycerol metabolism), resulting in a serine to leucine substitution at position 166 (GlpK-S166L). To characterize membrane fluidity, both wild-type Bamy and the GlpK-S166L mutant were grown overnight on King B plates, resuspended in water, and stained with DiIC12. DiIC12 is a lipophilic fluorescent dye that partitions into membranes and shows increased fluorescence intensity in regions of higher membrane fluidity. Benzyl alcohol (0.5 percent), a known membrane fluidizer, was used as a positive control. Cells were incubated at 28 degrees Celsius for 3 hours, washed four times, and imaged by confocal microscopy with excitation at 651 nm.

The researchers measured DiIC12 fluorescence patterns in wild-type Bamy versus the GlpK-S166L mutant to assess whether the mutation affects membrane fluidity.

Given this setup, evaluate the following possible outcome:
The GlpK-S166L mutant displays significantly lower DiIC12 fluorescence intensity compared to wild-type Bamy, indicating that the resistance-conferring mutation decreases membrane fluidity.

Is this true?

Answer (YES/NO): NO